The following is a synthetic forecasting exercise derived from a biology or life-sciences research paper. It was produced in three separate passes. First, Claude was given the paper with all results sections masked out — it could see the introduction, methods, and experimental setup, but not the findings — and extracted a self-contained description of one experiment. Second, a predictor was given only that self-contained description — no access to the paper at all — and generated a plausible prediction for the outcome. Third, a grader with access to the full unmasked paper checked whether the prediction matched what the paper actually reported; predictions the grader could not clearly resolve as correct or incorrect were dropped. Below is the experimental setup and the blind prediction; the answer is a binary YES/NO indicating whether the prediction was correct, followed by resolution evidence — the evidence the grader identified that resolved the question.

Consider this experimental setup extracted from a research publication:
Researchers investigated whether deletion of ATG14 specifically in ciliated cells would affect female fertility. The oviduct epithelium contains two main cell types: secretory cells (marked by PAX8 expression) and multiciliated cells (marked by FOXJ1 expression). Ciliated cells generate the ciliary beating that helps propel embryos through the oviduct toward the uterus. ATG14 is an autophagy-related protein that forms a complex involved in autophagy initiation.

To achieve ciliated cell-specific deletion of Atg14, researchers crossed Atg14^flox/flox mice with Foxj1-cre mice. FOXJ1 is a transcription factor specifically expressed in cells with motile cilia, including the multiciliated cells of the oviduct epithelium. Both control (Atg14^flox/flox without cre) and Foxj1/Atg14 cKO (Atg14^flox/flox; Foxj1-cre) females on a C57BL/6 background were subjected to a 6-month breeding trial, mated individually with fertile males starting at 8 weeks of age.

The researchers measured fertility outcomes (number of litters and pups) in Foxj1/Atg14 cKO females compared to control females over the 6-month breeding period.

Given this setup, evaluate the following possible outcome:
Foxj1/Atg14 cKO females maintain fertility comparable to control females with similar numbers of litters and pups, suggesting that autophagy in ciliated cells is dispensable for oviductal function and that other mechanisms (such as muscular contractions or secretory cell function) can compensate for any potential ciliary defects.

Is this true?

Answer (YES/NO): YES